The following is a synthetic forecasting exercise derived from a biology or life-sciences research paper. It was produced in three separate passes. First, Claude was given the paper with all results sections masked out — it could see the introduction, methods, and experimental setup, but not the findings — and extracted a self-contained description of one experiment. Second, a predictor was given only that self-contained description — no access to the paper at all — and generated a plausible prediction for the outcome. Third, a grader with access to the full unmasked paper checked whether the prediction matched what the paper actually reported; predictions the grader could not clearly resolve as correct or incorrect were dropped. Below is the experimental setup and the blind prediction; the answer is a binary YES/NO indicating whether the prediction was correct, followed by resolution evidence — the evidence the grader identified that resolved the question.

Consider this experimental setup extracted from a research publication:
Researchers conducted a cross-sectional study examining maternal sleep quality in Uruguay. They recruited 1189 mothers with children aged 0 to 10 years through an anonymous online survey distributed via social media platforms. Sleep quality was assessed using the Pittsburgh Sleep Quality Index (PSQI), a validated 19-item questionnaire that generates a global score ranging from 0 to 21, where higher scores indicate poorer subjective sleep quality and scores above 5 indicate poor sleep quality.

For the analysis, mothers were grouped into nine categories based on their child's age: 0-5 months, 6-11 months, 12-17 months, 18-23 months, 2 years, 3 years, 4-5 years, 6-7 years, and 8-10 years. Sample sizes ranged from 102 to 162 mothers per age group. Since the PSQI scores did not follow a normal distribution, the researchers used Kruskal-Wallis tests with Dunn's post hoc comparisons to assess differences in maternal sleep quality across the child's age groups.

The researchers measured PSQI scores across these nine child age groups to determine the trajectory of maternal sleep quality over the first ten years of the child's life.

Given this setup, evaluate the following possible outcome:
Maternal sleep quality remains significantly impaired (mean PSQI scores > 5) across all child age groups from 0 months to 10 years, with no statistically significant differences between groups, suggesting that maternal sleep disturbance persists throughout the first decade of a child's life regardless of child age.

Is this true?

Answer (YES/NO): NO